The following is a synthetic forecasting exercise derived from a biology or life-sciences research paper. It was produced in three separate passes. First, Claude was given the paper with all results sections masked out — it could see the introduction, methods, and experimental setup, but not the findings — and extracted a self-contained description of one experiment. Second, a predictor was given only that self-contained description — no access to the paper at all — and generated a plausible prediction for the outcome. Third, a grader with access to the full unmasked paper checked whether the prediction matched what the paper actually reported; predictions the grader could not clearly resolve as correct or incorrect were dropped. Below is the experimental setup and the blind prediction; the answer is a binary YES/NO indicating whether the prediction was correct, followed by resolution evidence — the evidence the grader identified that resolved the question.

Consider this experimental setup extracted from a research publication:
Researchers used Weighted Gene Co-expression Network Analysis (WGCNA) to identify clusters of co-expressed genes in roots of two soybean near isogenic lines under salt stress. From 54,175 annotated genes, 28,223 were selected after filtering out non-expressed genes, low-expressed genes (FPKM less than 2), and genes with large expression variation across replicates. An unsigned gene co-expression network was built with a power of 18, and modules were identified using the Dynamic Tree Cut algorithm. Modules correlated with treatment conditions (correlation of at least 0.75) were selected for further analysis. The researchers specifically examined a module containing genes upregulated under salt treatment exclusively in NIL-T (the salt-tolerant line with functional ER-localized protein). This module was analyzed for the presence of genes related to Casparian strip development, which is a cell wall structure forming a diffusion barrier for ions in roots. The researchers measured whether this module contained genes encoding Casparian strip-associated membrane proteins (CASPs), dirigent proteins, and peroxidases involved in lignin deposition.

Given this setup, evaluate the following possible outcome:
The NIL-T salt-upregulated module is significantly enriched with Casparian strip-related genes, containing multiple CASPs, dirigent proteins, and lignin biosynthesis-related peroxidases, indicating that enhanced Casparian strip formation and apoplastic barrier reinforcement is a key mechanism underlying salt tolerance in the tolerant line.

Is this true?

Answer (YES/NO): YES